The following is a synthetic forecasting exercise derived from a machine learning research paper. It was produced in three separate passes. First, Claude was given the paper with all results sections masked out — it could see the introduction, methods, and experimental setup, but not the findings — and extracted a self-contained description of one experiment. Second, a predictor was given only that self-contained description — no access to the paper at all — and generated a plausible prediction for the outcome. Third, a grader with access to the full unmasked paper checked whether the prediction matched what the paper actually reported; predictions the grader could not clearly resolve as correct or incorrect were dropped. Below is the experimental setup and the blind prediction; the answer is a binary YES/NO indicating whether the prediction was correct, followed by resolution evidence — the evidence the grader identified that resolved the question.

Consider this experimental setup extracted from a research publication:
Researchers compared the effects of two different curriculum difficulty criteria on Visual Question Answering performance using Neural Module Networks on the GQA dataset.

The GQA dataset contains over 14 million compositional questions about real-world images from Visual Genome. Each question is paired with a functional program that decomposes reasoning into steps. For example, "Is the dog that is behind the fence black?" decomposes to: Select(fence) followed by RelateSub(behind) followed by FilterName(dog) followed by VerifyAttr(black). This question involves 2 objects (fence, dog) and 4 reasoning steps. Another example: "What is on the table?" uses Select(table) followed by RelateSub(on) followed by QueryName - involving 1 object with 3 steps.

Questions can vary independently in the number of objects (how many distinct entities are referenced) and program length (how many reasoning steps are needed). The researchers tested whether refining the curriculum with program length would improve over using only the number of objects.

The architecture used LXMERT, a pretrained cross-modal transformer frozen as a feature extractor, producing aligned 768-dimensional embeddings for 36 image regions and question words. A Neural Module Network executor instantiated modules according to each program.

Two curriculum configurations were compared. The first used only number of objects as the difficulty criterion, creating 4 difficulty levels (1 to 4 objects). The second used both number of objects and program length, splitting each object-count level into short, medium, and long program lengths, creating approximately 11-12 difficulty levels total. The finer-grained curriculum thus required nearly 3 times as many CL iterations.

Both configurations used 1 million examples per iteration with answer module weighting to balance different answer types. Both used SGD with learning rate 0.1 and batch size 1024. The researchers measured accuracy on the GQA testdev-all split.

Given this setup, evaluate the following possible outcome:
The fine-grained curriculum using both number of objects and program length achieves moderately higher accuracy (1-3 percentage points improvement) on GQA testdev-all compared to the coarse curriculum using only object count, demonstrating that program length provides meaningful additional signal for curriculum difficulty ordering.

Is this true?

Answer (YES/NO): YES